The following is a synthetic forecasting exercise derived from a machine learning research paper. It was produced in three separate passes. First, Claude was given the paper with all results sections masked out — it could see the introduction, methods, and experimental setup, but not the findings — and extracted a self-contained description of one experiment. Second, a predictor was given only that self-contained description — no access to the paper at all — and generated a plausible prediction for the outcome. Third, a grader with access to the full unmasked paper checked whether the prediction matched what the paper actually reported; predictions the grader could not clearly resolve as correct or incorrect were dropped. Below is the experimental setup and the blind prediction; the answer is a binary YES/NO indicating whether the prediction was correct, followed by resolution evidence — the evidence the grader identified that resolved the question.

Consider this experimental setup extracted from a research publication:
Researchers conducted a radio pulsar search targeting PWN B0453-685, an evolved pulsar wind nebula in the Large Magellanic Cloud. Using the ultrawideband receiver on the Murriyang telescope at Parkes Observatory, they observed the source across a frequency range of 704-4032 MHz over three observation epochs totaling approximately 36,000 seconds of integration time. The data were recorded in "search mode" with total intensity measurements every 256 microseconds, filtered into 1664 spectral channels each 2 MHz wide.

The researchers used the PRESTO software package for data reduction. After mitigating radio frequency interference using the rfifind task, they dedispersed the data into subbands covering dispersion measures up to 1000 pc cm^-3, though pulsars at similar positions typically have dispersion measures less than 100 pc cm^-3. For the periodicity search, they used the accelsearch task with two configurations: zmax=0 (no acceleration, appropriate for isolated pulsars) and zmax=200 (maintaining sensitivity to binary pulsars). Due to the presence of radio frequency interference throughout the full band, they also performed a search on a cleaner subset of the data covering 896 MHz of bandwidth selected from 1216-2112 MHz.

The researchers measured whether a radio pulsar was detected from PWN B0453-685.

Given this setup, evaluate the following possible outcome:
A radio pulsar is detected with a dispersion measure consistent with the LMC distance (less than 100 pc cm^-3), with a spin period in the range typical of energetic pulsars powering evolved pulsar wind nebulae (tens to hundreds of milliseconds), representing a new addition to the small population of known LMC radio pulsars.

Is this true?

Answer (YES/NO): NO